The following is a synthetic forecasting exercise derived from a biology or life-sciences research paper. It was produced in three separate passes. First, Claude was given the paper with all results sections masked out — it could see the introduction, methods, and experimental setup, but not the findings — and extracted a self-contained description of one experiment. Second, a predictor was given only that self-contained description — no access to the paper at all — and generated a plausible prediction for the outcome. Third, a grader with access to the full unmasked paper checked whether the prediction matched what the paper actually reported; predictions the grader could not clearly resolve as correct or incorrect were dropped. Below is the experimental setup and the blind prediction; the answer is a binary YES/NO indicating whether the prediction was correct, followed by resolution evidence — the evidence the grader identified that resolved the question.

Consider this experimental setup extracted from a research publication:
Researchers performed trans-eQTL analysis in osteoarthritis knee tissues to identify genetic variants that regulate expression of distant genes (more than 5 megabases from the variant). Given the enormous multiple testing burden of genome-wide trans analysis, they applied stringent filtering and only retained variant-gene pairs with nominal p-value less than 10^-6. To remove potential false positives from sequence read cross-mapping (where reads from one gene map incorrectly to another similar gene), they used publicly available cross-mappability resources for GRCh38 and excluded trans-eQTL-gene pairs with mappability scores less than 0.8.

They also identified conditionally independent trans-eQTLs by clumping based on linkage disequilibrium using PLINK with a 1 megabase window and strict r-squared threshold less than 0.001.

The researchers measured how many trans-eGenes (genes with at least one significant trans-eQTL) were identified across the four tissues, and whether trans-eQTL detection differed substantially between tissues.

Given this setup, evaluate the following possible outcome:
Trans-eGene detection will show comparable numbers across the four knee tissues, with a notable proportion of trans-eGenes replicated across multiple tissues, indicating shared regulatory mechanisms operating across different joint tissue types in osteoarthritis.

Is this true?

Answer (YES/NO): NO